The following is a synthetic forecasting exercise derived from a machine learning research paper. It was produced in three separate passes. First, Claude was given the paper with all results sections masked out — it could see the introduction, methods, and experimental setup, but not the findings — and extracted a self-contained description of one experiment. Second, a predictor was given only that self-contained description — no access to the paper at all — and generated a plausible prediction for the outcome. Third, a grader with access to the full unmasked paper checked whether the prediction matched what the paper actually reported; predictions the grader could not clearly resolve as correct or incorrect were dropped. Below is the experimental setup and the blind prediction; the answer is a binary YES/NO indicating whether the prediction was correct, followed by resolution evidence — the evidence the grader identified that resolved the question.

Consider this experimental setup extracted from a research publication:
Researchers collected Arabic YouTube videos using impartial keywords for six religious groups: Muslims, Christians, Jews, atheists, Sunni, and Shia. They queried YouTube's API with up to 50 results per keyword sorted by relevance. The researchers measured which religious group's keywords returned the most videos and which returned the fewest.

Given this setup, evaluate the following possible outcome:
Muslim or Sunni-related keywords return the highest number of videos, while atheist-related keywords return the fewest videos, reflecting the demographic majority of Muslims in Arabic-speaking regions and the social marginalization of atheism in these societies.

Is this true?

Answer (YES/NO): NO